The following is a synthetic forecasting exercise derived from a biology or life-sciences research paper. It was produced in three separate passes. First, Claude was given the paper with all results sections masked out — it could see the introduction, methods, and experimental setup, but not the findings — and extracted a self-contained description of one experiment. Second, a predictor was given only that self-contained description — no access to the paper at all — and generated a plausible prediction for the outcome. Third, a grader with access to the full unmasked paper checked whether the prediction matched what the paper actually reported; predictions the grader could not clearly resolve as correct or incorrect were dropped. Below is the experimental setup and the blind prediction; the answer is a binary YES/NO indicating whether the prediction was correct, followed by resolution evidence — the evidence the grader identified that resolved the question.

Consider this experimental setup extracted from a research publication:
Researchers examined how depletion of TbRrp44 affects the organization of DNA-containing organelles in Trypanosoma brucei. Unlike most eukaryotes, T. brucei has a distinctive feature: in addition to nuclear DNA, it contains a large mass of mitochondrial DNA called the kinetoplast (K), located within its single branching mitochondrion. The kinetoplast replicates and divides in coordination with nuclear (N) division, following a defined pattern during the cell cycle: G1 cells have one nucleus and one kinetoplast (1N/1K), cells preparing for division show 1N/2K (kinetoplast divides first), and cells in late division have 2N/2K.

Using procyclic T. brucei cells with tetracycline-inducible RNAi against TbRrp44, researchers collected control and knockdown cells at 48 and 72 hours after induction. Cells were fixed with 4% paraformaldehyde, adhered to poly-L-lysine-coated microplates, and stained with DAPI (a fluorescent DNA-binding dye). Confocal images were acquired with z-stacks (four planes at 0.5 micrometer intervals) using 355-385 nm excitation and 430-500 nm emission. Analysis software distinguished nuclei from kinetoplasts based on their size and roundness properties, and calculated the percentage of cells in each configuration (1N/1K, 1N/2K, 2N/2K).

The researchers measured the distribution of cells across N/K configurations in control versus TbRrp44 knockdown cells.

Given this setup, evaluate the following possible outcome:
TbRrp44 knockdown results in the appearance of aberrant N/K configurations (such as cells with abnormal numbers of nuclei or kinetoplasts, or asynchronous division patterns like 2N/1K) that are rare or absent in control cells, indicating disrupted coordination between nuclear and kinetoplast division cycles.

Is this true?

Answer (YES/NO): NO